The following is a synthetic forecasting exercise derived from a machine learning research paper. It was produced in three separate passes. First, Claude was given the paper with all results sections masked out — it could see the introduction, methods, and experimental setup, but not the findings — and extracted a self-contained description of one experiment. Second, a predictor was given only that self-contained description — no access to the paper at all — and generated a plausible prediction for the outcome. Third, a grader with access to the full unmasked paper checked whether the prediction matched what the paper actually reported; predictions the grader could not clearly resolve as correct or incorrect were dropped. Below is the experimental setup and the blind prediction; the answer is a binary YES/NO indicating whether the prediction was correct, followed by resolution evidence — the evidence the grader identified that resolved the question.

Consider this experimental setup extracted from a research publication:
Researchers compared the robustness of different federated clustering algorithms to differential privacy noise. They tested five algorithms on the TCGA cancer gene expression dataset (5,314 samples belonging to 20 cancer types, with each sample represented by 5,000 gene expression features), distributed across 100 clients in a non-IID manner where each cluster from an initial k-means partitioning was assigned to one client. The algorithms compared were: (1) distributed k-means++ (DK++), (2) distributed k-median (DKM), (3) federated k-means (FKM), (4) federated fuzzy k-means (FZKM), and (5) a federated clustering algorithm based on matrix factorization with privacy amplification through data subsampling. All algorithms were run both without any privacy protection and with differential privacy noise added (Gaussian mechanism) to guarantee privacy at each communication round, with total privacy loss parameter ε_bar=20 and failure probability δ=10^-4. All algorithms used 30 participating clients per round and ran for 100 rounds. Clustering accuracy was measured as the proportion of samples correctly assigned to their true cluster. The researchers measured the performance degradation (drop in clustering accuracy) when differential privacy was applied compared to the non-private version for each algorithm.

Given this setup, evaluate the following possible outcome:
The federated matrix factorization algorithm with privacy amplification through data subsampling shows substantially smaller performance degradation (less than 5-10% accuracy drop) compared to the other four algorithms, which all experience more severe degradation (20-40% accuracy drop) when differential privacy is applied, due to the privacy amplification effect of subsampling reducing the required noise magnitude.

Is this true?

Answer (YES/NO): NO